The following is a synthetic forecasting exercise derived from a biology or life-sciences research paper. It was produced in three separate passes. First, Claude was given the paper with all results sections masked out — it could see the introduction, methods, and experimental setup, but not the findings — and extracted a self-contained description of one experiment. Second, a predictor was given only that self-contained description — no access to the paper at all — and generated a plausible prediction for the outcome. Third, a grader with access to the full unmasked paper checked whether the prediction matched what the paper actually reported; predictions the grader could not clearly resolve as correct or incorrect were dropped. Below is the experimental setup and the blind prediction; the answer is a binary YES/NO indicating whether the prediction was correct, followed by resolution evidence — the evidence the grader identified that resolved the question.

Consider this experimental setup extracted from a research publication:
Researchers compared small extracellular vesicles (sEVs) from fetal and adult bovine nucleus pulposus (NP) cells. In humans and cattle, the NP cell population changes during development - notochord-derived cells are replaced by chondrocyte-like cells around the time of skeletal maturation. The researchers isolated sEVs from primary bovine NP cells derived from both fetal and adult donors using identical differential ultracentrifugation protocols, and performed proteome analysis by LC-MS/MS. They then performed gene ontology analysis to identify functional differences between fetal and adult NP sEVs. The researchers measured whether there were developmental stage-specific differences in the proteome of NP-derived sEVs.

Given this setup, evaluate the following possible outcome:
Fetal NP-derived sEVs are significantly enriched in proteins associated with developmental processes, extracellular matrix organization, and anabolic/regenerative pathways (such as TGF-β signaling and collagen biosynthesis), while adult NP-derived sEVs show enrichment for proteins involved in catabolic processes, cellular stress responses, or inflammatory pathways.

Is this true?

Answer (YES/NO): NO